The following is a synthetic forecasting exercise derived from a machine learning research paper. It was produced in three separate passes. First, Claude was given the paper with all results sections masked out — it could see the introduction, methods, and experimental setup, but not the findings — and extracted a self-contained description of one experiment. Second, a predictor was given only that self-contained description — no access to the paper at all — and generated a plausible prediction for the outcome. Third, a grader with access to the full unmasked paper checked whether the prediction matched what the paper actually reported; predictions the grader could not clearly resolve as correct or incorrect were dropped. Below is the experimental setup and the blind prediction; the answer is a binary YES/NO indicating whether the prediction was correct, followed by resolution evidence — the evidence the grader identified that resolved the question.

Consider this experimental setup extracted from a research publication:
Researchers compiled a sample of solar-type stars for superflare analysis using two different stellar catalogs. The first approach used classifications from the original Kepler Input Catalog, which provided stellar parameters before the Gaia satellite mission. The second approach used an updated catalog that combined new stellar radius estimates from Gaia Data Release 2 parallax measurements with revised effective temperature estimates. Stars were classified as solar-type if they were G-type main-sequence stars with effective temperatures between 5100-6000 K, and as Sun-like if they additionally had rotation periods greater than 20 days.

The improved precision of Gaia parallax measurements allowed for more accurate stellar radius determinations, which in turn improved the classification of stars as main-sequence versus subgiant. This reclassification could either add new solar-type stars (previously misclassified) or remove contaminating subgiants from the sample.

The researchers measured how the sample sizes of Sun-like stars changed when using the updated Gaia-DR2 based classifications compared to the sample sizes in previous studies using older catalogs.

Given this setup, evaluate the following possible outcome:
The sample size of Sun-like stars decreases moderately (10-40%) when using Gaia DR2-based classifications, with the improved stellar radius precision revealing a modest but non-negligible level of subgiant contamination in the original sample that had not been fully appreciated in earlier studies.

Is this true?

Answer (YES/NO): NO